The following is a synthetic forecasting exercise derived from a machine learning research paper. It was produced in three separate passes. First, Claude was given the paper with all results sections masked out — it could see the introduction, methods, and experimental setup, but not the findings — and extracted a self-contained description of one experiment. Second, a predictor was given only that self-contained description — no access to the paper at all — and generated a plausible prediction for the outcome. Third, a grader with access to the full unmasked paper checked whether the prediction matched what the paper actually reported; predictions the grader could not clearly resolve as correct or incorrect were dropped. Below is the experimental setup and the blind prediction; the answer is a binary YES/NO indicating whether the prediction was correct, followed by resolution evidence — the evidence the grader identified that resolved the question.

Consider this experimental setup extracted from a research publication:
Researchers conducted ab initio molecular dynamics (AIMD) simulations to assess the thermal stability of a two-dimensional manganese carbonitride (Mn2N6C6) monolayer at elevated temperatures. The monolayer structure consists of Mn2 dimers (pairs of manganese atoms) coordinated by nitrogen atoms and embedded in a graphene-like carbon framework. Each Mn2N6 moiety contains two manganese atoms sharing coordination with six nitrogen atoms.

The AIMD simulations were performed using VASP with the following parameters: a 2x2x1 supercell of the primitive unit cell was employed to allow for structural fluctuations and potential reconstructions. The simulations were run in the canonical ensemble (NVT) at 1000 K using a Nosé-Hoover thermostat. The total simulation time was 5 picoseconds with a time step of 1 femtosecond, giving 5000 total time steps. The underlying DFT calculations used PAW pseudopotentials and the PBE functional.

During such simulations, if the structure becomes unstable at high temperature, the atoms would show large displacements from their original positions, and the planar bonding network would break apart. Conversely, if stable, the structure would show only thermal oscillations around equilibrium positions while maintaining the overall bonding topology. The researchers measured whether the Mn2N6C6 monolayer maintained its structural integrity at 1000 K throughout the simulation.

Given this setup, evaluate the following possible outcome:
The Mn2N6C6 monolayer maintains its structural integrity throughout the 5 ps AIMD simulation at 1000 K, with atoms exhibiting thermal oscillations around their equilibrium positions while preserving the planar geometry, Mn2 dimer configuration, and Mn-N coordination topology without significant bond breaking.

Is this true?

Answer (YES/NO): YES